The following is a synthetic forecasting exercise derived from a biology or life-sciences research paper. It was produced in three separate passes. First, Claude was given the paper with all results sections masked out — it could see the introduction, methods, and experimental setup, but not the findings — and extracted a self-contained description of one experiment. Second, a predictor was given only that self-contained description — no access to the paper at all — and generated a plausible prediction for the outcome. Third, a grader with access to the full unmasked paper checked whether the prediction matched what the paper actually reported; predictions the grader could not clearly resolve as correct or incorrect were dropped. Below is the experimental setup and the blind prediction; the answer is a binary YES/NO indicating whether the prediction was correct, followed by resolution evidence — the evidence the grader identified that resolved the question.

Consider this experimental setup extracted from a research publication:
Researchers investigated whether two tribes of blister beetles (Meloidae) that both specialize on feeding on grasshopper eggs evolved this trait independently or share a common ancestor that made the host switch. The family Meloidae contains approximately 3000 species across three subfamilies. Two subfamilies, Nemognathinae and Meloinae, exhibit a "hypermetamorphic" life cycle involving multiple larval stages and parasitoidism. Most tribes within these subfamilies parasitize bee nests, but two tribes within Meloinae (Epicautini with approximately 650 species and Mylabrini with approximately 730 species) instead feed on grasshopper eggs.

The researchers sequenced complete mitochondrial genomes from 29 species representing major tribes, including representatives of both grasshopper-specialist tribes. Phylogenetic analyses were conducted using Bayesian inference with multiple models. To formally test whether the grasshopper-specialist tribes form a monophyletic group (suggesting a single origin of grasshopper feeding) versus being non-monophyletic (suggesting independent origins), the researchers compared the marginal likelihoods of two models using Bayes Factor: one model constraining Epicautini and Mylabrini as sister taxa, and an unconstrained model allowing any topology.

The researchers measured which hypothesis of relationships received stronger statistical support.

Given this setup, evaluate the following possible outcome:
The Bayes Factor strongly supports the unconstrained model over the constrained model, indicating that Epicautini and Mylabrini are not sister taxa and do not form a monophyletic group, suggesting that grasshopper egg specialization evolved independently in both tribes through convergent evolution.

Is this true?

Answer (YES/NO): YES